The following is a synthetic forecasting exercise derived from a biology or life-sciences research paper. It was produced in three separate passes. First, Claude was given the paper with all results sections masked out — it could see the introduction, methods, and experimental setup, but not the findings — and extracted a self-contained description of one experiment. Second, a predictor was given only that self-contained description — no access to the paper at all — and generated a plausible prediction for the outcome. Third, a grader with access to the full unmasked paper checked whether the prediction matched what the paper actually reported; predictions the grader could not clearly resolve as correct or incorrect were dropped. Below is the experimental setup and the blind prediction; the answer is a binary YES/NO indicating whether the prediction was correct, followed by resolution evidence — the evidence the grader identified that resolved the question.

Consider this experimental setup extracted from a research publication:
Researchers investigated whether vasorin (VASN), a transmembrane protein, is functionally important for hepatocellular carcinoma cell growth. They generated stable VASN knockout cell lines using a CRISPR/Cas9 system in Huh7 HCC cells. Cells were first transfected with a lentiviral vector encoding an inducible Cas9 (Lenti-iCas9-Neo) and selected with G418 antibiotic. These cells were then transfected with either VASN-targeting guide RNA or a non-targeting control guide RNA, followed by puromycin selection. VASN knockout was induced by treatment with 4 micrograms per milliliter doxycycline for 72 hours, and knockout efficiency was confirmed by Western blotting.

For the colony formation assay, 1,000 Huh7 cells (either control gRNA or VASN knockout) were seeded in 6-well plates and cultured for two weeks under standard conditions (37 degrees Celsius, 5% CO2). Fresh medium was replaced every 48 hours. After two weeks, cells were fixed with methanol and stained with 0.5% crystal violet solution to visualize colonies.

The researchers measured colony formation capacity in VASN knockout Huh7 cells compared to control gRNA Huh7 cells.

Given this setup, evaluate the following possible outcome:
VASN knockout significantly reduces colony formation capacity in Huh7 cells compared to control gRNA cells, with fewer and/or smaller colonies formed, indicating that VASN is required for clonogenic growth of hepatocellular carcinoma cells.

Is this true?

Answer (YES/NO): YES